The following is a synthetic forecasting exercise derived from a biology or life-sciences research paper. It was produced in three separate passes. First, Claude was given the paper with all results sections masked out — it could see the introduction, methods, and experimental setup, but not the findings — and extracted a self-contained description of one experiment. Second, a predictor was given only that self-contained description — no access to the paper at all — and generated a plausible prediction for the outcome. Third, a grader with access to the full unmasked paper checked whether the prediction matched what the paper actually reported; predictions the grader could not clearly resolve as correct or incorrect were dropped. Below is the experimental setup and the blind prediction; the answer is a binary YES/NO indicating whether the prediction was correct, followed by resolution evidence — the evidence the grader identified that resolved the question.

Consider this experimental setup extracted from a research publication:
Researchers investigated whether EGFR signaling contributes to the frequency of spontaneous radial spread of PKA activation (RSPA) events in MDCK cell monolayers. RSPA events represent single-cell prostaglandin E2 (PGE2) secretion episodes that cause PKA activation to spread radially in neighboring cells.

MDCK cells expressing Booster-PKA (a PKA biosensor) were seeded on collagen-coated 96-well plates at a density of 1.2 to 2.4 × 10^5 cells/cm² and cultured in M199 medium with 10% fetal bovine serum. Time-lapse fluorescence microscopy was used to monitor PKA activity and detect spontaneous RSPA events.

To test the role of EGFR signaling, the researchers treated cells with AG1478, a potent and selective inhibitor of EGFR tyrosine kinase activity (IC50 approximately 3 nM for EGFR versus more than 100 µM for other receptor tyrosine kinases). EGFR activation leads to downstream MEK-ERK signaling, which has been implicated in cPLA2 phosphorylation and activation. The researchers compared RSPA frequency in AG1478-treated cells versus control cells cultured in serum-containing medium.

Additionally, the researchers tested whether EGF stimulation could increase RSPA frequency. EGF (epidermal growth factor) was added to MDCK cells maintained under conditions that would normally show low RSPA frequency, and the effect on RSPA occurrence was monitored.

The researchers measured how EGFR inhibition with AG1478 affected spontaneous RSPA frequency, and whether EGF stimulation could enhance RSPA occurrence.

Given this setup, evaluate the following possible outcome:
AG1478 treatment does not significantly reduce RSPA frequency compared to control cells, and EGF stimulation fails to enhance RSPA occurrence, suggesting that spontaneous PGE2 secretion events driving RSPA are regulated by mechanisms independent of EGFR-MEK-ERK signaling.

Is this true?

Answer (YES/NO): NO